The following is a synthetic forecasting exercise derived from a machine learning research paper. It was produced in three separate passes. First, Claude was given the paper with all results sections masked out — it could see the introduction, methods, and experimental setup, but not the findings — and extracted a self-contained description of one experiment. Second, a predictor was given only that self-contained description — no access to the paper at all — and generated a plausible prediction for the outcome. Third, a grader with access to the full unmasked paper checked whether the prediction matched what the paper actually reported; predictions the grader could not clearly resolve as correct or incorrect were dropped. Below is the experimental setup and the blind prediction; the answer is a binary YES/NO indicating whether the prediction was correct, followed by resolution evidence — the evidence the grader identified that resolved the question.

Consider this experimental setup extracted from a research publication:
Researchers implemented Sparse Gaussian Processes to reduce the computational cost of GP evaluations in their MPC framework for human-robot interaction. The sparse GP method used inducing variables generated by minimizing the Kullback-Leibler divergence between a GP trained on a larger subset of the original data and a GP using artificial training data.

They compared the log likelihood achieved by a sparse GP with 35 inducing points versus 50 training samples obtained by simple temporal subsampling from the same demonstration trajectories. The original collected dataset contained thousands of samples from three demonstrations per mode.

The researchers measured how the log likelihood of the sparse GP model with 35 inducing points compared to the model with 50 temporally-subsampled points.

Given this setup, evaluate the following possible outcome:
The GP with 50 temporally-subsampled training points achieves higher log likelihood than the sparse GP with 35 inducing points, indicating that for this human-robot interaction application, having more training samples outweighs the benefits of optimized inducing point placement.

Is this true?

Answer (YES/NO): NO